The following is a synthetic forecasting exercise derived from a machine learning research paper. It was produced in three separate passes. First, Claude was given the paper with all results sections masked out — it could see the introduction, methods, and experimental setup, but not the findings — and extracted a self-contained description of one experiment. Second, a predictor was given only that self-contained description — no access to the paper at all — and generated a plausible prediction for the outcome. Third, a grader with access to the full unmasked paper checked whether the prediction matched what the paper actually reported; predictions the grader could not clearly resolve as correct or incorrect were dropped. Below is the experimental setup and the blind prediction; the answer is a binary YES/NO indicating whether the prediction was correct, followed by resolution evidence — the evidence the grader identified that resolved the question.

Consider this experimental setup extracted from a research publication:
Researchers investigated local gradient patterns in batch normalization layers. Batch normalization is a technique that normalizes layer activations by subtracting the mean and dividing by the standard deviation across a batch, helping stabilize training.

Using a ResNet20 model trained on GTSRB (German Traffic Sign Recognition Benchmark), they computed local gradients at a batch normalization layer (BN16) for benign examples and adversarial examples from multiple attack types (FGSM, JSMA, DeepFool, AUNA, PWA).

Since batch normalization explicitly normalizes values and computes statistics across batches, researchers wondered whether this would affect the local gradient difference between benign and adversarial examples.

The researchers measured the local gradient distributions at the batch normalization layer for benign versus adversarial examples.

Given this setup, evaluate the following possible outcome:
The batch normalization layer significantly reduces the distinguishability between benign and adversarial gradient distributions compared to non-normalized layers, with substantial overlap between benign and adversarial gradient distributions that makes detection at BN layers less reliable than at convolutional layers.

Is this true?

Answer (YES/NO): NO